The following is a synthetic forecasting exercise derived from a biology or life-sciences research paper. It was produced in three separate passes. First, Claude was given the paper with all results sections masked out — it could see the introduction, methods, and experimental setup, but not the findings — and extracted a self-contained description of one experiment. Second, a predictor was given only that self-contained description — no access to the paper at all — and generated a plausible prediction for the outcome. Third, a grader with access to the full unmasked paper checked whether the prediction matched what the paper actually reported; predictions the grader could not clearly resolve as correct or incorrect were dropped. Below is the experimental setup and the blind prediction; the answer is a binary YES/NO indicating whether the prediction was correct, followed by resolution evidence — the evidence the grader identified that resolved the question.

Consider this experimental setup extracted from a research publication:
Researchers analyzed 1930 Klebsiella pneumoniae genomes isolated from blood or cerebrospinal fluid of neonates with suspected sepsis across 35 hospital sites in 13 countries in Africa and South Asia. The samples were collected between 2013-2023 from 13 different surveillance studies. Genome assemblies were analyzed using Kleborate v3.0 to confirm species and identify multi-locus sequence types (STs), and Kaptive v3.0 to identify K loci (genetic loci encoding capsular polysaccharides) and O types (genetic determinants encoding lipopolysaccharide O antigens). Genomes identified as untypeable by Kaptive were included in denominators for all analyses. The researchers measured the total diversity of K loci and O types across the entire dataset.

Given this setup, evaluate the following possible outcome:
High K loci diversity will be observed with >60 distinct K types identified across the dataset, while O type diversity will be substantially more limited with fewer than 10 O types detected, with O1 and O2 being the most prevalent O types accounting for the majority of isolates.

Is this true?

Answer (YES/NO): NO